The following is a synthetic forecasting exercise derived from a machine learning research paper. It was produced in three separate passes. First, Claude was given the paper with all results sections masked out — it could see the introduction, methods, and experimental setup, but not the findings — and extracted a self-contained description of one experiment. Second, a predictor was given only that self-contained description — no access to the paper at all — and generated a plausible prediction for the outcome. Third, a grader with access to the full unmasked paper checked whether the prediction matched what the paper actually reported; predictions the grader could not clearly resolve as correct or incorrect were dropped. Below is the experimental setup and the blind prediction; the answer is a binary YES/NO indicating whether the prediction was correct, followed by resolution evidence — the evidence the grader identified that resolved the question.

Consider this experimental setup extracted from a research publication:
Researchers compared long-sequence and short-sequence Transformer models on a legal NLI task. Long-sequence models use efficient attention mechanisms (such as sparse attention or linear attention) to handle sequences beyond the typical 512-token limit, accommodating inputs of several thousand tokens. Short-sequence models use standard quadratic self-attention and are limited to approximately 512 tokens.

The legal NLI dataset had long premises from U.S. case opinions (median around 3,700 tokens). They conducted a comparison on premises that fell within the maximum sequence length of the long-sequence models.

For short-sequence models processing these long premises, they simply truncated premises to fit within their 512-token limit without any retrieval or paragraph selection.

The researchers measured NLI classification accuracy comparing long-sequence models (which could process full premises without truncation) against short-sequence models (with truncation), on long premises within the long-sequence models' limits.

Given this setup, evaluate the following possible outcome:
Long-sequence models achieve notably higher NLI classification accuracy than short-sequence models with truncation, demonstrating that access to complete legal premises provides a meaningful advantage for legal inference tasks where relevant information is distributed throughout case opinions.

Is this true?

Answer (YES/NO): NO